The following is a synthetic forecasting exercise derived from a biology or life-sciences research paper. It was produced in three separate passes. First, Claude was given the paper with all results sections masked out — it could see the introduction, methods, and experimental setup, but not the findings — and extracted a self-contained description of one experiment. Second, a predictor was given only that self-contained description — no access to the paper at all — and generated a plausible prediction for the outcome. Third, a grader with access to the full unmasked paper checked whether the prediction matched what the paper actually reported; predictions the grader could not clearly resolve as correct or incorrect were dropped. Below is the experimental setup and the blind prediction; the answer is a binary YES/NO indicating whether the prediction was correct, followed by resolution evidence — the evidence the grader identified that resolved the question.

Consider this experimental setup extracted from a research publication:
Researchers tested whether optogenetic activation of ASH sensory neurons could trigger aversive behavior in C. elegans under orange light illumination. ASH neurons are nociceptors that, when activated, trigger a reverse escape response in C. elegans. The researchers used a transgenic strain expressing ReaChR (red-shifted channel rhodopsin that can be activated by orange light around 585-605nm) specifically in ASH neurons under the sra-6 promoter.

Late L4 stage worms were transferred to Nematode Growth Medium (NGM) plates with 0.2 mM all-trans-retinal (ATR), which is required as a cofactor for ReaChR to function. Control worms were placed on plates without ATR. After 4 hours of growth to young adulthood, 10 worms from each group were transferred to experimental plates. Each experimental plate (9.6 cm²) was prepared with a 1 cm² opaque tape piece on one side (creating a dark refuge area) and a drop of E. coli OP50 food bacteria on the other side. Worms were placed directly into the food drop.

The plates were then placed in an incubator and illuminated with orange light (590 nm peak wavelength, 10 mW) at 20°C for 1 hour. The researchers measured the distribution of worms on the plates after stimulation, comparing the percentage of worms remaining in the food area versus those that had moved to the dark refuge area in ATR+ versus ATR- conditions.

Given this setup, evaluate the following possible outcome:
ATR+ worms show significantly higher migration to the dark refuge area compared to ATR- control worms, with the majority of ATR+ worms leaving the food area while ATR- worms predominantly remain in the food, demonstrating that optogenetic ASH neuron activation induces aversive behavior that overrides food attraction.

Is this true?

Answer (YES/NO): NO